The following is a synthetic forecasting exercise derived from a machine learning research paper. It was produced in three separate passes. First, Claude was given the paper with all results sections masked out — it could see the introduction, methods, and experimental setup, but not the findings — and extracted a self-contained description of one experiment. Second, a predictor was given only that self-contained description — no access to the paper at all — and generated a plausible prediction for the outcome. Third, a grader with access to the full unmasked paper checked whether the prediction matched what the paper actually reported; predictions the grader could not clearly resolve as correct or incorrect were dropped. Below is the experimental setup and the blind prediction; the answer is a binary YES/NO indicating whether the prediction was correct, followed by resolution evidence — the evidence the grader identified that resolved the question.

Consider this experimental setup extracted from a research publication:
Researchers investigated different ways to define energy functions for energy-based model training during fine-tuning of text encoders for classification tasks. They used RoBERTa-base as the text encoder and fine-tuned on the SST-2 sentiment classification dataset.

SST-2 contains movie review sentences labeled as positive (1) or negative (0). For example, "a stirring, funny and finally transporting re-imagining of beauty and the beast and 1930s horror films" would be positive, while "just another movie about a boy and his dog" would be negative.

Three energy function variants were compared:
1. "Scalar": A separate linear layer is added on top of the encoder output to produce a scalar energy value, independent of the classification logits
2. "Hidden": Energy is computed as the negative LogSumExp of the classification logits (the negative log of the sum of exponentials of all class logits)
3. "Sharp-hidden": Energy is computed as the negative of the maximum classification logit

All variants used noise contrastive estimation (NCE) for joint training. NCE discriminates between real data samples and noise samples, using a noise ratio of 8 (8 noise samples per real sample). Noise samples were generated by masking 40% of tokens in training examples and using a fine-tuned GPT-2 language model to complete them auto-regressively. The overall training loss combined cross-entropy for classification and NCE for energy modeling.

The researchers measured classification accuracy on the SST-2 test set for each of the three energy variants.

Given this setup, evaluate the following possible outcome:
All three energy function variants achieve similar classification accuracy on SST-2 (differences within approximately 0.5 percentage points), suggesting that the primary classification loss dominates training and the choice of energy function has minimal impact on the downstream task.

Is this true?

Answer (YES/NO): NO